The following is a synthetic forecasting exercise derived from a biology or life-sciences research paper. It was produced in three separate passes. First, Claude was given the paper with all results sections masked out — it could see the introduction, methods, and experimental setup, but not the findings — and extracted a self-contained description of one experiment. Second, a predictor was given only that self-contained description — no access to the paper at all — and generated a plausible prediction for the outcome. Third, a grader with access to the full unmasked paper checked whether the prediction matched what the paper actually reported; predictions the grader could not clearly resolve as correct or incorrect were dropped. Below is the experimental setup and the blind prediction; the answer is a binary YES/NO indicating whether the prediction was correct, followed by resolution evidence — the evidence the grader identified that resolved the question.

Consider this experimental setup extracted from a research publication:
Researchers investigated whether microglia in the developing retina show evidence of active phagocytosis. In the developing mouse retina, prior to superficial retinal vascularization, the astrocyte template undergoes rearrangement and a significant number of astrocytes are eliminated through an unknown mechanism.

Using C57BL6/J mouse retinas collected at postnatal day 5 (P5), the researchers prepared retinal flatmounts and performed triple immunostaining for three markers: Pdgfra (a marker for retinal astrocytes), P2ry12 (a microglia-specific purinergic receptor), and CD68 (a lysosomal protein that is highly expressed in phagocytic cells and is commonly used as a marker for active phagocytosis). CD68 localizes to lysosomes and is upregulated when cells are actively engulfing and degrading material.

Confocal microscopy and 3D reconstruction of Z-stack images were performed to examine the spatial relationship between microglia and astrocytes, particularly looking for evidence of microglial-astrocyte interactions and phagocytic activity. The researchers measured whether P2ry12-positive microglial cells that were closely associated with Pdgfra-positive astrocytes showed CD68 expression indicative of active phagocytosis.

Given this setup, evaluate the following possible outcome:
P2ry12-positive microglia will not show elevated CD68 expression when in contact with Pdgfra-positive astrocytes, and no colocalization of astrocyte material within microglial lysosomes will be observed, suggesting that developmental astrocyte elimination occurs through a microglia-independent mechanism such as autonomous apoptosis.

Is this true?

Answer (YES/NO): NO